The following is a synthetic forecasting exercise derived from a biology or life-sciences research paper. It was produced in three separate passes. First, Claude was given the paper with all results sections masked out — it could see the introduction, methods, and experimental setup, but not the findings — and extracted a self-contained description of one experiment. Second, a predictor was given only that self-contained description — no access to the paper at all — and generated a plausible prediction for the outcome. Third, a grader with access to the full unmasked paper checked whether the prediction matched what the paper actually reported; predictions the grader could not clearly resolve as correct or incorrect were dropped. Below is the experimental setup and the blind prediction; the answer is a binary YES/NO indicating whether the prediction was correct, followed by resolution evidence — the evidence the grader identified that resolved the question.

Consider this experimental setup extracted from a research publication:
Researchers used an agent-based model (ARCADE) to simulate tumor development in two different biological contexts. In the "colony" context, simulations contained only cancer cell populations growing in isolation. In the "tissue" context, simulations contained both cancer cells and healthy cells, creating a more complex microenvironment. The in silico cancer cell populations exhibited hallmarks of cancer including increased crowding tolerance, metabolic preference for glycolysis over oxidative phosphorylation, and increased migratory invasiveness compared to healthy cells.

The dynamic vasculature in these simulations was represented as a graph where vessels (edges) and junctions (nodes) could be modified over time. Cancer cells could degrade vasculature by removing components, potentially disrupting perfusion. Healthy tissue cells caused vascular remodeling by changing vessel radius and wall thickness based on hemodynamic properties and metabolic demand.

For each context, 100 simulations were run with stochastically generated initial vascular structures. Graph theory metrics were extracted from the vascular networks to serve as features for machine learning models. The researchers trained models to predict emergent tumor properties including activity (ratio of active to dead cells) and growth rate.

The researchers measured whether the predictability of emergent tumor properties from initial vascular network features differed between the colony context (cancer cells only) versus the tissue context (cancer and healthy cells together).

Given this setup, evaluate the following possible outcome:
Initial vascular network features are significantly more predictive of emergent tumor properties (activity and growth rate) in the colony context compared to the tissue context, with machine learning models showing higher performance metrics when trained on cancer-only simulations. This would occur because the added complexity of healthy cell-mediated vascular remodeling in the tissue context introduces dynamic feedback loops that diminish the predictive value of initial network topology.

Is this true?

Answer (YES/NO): NO